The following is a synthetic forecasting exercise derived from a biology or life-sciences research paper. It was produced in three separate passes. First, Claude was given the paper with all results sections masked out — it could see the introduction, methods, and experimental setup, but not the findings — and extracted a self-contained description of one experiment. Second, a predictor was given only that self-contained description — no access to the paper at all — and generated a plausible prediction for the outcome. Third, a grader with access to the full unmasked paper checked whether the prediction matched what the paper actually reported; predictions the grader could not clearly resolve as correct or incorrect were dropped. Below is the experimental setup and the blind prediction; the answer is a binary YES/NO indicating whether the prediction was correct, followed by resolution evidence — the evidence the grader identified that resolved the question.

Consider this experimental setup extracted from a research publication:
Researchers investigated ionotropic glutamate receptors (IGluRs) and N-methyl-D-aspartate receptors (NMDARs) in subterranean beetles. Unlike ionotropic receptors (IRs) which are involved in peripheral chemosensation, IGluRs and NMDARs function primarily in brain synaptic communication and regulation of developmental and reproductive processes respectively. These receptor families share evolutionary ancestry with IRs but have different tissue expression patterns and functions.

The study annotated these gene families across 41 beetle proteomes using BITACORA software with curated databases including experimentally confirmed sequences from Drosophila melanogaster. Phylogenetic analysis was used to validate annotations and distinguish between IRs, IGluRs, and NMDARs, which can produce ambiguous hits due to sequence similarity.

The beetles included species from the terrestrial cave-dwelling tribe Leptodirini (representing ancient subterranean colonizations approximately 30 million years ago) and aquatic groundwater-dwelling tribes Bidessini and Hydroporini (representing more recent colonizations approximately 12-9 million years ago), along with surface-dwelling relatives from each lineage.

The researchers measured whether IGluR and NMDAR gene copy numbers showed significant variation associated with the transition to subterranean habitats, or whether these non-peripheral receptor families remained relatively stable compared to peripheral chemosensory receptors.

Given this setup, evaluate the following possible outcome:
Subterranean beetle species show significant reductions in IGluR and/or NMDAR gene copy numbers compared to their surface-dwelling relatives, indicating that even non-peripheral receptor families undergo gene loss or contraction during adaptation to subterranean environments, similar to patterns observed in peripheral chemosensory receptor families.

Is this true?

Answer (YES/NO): NO